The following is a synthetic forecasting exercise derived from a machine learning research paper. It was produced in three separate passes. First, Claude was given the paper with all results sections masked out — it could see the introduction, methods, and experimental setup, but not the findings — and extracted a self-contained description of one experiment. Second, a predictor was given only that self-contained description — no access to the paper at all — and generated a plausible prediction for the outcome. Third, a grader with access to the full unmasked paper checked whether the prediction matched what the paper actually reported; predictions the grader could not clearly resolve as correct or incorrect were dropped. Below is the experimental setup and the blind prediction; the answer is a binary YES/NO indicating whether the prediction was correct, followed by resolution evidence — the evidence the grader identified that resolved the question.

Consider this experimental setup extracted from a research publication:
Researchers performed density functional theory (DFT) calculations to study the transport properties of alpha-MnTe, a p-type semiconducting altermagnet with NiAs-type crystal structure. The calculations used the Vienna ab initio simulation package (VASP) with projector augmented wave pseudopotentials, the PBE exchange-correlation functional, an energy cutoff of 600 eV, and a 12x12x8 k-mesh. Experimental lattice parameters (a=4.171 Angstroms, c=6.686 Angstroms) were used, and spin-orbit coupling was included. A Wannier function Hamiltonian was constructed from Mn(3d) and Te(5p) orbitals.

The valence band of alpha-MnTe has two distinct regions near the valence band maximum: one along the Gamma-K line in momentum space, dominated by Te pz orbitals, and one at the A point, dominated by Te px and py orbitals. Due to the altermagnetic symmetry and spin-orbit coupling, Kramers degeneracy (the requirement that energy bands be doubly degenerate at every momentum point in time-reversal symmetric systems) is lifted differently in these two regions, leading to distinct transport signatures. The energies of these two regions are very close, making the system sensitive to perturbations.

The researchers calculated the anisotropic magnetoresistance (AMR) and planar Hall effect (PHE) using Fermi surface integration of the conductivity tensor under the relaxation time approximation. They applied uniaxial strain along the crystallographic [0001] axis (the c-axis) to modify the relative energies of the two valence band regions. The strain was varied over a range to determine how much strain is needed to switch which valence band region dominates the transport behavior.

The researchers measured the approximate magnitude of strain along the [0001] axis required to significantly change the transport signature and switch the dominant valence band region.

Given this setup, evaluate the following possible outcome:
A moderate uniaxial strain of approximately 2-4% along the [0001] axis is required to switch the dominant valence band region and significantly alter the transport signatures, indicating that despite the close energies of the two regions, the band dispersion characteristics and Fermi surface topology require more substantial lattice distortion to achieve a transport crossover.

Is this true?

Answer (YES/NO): NO